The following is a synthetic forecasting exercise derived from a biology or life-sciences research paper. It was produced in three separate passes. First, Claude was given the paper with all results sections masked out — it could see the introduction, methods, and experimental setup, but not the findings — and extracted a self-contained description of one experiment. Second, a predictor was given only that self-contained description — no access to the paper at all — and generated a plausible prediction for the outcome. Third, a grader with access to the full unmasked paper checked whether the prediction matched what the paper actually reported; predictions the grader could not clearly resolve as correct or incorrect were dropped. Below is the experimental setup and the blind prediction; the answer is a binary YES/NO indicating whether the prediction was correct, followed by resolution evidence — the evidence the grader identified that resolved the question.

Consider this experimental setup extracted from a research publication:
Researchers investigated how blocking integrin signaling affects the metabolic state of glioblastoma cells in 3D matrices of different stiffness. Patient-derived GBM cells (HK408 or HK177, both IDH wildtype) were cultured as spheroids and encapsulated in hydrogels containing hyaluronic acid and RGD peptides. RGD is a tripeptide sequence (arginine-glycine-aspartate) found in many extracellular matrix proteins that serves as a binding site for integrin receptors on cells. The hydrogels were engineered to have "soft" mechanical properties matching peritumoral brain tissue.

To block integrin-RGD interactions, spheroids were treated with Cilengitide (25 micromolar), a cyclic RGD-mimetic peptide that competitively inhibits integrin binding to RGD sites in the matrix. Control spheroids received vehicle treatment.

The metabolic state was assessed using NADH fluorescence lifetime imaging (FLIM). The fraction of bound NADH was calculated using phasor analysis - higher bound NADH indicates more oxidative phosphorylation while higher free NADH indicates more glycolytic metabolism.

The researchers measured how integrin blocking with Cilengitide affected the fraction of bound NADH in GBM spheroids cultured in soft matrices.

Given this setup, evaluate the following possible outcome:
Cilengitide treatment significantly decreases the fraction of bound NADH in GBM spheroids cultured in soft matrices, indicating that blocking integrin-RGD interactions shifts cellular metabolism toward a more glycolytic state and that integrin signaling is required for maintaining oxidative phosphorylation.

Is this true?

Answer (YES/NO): NO